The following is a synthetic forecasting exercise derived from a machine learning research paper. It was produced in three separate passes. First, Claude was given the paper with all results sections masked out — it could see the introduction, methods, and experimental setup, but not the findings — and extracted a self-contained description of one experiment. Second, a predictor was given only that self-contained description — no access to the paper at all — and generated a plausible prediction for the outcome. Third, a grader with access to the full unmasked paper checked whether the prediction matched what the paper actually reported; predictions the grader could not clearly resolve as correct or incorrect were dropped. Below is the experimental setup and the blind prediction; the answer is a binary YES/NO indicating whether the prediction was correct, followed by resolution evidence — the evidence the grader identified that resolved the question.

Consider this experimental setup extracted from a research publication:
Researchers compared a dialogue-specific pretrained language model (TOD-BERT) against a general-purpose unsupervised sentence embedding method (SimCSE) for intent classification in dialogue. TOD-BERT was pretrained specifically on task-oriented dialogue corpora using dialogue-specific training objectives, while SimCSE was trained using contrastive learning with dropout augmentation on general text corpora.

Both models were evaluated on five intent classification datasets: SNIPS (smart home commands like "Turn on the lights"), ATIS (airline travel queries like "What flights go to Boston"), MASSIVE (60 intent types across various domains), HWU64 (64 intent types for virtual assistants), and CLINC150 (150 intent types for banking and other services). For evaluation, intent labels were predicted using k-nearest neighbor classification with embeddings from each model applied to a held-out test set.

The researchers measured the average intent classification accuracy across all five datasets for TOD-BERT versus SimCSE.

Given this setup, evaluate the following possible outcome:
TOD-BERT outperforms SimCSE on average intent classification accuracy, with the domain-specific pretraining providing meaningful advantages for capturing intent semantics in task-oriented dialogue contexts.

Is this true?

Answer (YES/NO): NO